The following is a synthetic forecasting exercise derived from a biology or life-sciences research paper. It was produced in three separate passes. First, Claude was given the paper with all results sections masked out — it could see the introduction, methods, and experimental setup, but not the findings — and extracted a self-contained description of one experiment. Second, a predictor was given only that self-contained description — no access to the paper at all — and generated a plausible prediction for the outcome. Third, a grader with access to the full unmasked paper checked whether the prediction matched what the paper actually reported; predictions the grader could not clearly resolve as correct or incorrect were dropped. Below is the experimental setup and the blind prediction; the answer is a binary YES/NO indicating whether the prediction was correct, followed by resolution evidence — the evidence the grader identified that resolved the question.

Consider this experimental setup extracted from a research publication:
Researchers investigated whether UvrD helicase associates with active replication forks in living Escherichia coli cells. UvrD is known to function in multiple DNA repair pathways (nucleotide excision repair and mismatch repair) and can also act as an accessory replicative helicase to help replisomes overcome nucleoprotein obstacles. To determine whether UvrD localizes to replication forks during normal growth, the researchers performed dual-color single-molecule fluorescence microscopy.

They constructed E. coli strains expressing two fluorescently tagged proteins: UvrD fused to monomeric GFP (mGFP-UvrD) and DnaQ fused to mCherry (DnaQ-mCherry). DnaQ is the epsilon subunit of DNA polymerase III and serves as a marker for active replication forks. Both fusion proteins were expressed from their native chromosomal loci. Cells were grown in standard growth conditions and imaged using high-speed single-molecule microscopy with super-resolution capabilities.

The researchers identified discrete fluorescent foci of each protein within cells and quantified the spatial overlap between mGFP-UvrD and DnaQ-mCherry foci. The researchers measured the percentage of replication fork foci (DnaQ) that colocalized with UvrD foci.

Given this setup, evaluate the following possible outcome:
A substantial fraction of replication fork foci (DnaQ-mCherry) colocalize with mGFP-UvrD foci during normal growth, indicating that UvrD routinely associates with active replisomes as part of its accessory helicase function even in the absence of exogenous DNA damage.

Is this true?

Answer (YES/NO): YES